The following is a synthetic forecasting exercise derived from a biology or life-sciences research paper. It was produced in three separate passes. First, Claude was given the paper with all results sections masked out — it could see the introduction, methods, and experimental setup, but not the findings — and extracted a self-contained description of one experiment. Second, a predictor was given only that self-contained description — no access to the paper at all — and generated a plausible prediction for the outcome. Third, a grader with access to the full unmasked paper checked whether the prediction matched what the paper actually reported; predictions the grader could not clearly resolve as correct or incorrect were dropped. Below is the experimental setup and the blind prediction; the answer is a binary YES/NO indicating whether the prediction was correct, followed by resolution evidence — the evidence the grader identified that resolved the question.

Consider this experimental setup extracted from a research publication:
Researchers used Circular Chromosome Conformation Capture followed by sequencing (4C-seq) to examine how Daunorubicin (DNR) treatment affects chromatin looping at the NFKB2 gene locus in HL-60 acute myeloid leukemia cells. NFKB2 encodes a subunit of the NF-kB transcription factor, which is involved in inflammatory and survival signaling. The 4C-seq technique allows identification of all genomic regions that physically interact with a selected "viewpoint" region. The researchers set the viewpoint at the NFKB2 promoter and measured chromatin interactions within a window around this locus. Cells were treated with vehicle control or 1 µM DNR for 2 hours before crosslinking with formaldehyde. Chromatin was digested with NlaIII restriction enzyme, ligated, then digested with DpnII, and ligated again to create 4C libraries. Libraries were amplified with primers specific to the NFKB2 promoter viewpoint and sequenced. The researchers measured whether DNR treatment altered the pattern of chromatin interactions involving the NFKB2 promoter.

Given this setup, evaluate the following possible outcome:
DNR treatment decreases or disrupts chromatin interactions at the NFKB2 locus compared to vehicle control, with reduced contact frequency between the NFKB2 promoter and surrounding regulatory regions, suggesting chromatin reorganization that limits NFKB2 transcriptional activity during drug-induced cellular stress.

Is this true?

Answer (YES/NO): NO